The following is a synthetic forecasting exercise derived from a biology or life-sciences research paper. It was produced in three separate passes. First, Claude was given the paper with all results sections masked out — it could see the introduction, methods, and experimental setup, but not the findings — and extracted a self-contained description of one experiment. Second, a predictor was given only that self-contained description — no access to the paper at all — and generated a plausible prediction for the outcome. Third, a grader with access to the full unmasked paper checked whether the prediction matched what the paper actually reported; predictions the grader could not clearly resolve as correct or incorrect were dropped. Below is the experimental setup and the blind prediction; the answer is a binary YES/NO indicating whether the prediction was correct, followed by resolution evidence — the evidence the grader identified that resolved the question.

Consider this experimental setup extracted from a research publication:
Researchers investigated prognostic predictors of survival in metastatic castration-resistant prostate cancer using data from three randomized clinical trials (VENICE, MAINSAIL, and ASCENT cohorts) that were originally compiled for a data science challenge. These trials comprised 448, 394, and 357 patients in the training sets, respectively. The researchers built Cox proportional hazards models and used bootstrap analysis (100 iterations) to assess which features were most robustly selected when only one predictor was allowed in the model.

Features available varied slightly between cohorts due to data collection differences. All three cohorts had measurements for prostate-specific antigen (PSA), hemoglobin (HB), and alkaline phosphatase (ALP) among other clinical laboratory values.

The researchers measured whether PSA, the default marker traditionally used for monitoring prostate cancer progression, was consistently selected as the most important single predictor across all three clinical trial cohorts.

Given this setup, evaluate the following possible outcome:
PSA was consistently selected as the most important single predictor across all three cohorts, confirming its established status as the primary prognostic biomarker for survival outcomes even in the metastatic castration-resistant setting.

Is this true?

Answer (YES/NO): NO